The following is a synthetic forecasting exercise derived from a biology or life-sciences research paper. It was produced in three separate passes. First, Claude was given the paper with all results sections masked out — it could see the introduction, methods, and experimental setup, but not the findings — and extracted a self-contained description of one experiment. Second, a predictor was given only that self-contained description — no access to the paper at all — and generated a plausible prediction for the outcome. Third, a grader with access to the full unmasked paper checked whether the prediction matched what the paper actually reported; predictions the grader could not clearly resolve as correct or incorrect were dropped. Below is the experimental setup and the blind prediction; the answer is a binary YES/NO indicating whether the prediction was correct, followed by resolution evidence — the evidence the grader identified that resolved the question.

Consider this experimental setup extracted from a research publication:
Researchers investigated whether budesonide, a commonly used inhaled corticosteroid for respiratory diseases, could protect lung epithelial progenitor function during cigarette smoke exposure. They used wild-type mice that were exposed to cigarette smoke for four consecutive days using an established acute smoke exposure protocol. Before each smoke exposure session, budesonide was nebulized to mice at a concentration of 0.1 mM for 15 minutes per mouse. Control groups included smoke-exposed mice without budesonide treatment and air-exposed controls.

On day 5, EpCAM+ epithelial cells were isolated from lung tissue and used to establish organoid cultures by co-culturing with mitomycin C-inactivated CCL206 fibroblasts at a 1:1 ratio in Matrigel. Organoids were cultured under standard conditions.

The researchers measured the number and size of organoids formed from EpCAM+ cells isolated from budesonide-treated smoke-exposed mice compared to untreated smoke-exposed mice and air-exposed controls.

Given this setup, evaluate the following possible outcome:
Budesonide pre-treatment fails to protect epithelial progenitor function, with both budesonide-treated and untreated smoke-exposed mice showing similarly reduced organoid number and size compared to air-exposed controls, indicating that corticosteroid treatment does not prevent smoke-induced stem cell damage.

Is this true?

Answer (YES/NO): NO